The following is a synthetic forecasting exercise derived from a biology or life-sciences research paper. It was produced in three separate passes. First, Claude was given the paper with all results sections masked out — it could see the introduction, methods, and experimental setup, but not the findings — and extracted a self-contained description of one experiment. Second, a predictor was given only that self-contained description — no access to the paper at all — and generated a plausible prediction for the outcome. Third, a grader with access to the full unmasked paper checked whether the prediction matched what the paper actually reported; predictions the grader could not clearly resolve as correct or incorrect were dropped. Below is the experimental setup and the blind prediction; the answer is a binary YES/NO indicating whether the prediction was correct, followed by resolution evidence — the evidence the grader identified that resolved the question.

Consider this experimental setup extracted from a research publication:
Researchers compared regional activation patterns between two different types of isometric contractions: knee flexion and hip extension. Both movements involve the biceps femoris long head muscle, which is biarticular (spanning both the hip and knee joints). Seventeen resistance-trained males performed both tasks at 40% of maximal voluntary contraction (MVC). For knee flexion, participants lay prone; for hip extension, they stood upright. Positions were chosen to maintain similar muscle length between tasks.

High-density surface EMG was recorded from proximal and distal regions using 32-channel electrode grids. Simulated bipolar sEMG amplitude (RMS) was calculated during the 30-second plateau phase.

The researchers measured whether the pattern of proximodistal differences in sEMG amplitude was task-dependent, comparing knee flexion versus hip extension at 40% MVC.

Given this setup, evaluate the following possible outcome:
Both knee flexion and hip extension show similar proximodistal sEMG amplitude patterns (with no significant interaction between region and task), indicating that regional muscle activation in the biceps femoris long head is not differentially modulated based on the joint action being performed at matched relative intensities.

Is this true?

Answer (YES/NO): YES